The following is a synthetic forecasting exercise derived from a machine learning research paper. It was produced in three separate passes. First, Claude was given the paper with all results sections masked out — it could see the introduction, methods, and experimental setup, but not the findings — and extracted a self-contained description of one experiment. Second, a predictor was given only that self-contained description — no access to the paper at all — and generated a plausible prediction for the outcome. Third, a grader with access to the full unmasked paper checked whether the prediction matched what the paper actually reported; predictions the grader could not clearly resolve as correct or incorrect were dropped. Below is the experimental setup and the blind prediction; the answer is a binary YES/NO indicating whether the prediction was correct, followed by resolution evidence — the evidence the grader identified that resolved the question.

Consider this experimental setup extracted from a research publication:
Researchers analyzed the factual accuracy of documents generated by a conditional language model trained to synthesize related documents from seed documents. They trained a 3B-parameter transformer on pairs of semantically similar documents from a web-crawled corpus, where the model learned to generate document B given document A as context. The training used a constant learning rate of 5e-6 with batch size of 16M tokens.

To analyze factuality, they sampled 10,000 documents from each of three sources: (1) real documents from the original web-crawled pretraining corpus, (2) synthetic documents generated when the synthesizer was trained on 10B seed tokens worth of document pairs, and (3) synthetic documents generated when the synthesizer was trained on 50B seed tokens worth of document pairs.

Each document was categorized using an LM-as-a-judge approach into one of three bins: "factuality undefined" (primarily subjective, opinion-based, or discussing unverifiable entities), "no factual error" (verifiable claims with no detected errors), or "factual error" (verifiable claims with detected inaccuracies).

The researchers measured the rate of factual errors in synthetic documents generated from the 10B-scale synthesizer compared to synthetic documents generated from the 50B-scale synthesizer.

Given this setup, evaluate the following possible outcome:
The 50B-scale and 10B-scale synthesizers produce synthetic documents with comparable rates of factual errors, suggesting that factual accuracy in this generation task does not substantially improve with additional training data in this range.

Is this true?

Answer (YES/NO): NO